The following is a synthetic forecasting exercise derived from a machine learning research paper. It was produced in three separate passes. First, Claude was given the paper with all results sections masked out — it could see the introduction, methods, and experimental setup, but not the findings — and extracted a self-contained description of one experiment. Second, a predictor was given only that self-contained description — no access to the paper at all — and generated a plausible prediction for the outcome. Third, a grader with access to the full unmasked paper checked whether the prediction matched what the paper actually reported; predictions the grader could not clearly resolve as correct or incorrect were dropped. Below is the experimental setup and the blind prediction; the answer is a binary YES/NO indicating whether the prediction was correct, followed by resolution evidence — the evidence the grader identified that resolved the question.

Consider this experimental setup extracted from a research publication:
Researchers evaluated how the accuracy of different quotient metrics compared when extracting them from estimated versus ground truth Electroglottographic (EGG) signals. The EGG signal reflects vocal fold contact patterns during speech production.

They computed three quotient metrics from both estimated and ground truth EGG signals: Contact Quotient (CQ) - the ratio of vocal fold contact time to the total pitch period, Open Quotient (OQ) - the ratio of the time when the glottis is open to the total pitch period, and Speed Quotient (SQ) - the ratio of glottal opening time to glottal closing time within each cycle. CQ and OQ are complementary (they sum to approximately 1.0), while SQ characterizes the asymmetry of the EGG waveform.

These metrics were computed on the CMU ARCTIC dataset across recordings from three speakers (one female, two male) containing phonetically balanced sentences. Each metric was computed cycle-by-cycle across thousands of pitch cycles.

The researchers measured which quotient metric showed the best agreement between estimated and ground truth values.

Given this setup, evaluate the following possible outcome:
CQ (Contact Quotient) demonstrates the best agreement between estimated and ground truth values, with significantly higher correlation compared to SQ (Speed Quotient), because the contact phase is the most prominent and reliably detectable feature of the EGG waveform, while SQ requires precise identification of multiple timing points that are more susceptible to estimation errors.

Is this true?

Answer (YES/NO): NO